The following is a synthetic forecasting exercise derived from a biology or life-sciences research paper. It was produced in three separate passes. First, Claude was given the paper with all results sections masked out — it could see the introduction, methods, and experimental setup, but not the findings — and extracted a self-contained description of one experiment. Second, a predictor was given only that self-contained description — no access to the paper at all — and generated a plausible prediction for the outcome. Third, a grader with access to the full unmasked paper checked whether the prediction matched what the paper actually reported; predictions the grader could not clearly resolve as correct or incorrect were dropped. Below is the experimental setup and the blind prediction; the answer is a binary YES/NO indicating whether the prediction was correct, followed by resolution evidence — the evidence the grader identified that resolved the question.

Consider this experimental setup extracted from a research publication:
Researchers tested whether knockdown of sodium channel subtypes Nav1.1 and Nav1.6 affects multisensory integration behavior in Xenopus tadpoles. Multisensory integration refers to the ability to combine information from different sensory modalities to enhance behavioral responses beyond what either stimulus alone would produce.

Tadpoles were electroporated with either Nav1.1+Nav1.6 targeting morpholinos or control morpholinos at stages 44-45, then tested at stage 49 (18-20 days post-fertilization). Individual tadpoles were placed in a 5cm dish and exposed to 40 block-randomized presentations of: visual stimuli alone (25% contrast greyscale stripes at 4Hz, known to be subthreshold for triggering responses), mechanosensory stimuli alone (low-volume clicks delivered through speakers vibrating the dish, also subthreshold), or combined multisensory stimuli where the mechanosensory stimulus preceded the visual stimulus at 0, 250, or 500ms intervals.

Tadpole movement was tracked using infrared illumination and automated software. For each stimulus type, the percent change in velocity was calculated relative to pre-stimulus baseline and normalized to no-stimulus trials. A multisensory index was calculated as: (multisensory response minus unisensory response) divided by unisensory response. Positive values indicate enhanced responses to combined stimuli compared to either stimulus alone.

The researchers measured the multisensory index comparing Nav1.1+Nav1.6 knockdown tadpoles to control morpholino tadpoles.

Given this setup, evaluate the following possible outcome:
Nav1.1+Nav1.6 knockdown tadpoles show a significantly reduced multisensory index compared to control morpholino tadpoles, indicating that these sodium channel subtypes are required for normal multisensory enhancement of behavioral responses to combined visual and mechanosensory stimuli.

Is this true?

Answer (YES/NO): YES